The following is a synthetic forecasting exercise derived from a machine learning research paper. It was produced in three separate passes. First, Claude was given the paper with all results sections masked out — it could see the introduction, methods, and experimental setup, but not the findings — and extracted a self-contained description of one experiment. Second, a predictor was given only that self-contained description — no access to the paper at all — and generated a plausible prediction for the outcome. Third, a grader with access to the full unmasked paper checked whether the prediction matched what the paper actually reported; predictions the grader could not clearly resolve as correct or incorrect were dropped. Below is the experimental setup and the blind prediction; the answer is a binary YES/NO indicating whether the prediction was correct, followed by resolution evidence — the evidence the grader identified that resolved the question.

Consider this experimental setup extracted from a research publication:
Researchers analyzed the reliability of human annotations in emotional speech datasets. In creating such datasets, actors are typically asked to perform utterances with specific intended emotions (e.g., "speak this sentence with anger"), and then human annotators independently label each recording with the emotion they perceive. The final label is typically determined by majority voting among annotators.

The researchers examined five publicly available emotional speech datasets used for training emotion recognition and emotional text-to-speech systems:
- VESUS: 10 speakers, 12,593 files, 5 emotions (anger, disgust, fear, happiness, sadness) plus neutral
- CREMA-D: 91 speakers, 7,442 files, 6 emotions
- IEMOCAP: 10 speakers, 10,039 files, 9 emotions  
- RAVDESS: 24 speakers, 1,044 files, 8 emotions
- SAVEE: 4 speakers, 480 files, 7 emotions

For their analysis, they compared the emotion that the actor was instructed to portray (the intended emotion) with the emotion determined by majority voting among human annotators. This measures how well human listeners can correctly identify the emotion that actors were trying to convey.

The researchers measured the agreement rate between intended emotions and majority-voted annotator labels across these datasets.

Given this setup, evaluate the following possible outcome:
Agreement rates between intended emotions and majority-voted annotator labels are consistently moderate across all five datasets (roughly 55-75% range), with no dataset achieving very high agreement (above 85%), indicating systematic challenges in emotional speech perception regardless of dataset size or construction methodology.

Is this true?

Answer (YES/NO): NO